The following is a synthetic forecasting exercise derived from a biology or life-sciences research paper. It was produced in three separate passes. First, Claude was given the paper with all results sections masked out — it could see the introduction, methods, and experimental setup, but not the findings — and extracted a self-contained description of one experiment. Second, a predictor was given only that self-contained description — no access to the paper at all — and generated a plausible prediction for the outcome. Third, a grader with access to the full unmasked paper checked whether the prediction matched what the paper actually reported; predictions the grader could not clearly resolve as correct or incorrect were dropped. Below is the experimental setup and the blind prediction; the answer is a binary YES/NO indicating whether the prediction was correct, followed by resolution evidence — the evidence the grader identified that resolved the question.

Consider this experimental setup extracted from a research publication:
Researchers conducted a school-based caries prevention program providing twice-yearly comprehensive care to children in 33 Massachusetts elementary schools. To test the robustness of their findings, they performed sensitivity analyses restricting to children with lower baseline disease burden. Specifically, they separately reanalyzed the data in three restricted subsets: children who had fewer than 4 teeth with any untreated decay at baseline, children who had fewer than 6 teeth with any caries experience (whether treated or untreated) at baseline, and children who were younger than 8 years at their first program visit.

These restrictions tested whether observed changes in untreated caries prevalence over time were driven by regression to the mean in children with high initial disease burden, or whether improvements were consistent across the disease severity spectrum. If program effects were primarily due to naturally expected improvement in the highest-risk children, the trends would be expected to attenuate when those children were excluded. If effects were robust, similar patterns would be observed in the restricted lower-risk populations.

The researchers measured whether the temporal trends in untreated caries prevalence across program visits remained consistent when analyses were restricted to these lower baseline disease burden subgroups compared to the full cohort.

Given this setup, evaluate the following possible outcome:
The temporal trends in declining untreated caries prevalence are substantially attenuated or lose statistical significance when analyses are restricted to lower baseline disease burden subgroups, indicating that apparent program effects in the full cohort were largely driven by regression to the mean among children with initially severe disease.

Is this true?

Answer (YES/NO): NO